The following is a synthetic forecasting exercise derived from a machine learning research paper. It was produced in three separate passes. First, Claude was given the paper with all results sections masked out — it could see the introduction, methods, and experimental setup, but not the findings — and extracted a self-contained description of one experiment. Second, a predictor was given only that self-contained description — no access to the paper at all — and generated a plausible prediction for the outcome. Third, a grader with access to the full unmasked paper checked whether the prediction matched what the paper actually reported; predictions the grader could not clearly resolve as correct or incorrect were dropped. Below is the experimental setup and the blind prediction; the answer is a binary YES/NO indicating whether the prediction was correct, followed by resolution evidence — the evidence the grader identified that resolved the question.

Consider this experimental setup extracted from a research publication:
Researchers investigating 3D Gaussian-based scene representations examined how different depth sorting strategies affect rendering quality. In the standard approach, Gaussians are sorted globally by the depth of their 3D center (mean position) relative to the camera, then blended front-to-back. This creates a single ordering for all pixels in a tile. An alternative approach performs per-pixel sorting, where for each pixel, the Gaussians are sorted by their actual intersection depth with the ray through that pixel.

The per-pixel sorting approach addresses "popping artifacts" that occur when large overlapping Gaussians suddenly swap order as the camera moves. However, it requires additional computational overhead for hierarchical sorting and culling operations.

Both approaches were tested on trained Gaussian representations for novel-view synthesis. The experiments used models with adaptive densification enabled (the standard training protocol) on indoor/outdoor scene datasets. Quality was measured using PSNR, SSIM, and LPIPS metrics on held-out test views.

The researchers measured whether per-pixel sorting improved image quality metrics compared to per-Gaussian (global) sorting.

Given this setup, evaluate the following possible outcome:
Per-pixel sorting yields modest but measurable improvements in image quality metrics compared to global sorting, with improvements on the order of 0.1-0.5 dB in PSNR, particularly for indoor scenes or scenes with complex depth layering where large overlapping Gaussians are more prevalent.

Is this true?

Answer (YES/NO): NO